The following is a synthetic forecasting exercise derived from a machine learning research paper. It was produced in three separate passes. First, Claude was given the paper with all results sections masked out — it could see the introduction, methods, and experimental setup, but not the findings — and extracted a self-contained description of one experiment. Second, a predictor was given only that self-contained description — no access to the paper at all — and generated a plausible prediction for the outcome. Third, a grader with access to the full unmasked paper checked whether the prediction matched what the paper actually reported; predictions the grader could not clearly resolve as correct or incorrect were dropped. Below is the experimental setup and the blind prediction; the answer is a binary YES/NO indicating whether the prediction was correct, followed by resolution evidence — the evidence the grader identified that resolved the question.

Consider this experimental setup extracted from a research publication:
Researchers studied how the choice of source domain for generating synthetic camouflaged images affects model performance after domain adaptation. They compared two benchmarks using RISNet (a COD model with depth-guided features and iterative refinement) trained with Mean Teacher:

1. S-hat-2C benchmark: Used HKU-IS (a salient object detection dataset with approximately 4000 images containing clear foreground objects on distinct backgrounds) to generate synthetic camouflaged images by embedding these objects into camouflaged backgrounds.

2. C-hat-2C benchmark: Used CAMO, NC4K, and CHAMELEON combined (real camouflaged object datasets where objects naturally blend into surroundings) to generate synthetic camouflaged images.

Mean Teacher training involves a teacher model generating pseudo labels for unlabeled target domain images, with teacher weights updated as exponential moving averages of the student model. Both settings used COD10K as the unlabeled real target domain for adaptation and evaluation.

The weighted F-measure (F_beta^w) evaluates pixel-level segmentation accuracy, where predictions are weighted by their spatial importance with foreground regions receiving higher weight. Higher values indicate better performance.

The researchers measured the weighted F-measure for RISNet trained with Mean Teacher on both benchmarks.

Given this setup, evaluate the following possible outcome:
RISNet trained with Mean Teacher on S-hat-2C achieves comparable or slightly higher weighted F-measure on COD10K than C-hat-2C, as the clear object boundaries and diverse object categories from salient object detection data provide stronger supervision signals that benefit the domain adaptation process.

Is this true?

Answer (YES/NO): NO